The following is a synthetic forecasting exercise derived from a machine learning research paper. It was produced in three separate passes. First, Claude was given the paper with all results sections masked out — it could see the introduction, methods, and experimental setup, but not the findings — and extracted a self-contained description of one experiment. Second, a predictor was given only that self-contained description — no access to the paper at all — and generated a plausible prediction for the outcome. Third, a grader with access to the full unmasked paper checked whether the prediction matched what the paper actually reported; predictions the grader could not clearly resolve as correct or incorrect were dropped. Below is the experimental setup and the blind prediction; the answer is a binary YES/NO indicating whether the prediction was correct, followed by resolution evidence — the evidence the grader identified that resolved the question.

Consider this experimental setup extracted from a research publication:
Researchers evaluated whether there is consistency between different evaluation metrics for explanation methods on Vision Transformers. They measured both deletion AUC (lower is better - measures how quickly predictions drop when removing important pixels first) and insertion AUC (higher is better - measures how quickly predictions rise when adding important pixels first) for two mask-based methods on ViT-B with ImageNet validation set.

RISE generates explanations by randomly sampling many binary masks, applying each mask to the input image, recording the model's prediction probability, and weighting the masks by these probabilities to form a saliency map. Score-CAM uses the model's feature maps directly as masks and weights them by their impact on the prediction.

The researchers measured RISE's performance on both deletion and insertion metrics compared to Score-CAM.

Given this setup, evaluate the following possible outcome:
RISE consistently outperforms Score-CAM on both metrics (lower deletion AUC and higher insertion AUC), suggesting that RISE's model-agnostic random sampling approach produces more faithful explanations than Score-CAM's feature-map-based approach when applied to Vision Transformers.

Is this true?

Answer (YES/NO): YES